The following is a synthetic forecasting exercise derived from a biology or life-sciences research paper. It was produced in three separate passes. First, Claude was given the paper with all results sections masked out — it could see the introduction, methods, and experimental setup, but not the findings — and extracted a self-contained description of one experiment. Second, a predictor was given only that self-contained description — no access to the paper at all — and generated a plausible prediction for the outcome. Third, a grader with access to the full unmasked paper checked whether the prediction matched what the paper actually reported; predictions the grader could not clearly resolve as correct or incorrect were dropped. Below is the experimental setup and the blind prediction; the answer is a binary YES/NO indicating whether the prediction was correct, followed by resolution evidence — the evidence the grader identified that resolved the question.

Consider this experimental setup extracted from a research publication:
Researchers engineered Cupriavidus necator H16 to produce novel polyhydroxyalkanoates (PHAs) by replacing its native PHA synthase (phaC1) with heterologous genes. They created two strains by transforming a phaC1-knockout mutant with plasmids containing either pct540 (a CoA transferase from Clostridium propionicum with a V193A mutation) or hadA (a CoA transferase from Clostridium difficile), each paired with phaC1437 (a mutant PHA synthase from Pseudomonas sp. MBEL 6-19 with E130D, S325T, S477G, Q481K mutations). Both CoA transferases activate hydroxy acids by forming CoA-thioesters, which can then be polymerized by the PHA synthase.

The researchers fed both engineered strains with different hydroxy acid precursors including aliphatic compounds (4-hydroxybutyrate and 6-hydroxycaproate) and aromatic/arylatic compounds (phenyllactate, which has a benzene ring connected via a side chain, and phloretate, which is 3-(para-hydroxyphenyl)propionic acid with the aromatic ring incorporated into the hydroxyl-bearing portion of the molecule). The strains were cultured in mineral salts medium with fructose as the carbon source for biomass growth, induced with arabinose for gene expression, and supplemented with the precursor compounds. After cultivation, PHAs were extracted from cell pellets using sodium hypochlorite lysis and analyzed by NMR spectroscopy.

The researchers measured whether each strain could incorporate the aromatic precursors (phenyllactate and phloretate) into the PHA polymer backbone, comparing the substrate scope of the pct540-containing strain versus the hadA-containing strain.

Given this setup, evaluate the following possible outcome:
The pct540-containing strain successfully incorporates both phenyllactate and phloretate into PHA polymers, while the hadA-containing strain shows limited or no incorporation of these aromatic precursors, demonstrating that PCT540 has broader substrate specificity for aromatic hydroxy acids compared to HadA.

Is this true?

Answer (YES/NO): NO